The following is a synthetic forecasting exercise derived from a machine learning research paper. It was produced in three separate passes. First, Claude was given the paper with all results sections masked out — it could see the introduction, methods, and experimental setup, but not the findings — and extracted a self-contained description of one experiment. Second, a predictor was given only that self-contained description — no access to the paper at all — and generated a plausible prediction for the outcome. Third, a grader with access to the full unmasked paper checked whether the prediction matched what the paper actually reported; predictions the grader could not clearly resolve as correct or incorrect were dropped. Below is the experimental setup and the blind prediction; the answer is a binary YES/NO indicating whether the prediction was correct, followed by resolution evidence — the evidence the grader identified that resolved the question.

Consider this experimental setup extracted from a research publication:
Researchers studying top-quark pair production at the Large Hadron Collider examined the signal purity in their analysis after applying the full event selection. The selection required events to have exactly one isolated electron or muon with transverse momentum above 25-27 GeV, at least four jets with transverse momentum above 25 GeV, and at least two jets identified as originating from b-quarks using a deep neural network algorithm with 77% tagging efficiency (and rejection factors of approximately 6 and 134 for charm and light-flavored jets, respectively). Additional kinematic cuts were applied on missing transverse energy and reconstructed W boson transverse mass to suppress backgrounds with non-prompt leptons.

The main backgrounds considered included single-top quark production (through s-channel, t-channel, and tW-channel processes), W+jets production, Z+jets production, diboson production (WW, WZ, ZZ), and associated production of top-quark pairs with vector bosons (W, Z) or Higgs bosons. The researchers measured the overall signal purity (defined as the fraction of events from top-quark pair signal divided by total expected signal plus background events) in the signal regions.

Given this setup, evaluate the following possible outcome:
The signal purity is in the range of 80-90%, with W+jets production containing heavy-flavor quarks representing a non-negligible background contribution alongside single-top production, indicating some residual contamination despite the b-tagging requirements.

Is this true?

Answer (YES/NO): NO